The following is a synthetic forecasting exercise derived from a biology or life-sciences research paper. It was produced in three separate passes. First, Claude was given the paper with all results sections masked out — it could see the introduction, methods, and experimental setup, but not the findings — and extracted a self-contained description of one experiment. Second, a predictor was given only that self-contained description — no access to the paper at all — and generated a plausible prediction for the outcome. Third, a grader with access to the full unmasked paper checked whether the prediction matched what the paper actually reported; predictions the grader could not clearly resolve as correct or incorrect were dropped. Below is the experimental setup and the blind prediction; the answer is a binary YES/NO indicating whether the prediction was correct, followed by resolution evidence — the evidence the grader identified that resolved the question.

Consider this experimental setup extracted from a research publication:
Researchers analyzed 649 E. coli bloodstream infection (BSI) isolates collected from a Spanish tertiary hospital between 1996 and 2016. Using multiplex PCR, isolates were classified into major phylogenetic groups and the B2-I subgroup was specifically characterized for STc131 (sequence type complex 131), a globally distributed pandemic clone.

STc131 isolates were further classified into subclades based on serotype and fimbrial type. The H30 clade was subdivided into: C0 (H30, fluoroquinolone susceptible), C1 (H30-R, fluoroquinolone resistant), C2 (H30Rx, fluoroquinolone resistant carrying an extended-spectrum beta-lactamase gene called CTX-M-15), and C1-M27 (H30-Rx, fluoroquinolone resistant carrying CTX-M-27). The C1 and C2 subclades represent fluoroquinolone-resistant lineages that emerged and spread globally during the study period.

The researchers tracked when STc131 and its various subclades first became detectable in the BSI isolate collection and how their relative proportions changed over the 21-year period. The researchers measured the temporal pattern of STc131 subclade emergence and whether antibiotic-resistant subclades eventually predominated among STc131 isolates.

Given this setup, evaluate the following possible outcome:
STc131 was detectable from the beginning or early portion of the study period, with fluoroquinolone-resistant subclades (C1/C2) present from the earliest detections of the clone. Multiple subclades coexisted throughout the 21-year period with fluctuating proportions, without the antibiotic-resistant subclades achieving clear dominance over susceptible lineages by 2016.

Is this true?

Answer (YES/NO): NO